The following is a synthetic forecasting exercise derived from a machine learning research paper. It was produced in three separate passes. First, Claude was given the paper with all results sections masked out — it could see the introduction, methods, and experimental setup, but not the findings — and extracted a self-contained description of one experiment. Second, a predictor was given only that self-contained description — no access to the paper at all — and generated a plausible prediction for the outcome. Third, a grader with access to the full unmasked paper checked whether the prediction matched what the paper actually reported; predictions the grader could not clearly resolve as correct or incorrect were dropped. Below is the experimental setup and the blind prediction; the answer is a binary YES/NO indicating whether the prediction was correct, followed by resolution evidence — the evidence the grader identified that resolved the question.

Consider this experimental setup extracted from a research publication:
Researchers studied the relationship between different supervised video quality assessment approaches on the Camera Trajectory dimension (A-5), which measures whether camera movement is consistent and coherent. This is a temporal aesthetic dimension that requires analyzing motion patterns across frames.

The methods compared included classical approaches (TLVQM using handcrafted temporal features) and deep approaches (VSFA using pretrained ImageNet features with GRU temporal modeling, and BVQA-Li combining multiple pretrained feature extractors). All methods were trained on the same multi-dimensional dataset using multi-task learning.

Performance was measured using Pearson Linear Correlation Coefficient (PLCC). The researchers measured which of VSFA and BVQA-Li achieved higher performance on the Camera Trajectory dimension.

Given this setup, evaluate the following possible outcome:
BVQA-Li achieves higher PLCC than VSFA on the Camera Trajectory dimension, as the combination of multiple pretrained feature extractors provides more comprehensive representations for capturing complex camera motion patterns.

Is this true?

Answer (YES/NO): YES